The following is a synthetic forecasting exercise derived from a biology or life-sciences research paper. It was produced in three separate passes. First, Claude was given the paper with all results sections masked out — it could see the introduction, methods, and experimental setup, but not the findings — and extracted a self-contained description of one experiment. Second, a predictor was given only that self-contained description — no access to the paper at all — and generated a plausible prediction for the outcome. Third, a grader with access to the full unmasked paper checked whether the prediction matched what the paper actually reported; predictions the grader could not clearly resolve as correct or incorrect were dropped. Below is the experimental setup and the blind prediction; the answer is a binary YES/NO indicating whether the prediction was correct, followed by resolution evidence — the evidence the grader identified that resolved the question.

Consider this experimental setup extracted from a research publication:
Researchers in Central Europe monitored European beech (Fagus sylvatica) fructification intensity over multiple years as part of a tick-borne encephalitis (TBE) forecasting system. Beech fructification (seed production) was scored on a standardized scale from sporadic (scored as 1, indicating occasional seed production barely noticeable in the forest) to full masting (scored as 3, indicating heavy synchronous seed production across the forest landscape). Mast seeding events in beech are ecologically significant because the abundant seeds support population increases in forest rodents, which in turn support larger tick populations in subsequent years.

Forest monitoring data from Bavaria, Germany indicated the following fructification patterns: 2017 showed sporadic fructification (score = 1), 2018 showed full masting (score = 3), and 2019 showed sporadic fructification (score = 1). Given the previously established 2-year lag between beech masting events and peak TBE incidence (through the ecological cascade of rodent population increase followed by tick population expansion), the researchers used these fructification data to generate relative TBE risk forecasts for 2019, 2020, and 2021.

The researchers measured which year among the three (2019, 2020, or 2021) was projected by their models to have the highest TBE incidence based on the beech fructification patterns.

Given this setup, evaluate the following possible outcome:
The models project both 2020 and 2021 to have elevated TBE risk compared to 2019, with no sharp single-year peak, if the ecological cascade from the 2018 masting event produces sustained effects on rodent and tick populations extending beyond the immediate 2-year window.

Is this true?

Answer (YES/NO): NO